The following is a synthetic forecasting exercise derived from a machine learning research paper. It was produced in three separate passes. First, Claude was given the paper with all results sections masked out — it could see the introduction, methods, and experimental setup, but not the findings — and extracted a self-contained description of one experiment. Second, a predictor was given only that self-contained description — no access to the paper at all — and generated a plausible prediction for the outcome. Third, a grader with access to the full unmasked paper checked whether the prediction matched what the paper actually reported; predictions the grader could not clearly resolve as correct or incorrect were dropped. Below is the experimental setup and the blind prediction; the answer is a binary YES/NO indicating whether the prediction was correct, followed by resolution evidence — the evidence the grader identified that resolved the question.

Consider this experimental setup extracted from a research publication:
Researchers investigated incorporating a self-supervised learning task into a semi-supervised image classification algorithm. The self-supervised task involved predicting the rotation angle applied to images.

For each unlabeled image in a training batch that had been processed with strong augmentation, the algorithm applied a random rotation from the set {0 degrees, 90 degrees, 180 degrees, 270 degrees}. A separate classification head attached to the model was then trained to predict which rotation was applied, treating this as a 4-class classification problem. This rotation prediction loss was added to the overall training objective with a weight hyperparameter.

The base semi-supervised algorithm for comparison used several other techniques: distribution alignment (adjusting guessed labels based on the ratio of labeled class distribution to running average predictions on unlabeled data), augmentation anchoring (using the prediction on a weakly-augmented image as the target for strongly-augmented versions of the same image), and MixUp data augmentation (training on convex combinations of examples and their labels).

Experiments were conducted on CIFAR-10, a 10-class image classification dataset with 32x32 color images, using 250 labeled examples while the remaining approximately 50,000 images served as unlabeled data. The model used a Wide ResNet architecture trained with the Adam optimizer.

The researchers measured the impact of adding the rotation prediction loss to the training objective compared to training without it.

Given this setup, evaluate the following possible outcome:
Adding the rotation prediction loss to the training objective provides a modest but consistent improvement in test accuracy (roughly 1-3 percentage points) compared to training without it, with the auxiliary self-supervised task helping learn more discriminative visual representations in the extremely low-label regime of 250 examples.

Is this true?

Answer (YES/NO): NO